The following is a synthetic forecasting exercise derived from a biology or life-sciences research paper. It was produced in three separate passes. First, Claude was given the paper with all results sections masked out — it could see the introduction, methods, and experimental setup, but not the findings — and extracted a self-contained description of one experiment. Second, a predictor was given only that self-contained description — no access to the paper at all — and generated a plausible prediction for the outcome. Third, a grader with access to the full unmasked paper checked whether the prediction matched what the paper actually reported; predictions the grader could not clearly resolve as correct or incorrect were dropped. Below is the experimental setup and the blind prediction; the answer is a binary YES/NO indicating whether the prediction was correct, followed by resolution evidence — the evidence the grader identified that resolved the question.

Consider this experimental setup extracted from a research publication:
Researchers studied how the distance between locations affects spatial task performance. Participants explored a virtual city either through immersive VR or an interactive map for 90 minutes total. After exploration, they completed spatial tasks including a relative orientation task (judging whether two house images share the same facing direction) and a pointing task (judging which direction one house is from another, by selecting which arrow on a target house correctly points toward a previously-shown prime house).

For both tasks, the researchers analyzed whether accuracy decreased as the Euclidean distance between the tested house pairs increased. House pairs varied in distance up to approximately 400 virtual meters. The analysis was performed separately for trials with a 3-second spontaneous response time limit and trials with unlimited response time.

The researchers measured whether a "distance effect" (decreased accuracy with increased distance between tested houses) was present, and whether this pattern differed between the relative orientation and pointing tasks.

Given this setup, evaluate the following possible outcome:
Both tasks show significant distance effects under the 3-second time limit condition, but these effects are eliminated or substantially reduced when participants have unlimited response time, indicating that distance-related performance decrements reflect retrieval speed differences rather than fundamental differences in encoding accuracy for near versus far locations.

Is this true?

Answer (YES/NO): NO